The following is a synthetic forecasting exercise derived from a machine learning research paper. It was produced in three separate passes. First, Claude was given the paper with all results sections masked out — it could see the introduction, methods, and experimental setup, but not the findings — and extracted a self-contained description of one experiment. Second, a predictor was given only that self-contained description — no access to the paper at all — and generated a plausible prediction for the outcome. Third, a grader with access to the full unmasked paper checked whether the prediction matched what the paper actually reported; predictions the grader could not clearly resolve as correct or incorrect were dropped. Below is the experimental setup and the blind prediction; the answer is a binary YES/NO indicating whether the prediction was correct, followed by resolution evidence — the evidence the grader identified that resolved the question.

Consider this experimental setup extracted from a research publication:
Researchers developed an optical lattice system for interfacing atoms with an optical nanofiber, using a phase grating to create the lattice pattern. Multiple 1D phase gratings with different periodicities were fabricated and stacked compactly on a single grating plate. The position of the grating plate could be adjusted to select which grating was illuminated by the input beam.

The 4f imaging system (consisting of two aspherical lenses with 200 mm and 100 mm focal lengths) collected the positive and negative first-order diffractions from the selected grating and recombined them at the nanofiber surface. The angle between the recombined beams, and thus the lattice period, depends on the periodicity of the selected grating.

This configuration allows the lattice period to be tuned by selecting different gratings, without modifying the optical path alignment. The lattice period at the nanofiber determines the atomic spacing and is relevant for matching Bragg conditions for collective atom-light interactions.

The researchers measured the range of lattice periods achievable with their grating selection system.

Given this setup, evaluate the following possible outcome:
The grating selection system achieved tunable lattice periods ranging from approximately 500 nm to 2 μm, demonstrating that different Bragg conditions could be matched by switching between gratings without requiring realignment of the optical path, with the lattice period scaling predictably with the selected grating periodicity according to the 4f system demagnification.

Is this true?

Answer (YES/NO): NO